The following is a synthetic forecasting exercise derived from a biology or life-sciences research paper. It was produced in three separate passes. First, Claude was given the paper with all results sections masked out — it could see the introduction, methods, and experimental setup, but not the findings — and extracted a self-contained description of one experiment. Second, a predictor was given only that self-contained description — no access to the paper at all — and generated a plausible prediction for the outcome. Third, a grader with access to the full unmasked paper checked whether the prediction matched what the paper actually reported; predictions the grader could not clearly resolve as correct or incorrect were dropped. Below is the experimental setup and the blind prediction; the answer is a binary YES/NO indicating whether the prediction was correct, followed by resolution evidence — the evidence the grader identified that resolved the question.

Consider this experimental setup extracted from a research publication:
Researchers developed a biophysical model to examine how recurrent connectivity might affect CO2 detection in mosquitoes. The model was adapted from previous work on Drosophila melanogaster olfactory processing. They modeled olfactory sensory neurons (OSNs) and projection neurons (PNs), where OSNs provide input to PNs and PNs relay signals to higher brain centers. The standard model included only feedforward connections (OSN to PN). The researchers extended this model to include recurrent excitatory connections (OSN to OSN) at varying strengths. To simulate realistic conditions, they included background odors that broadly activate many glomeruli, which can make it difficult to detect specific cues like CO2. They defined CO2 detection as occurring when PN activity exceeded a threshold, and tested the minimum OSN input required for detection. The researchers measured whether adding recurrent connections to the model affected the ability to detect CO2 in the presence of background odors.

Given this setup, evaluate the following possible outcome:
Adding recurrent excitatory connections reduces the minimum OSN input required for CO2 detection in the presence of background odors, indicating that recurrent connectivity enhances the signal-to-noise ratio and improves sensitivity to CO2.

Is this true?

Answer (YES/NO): YES